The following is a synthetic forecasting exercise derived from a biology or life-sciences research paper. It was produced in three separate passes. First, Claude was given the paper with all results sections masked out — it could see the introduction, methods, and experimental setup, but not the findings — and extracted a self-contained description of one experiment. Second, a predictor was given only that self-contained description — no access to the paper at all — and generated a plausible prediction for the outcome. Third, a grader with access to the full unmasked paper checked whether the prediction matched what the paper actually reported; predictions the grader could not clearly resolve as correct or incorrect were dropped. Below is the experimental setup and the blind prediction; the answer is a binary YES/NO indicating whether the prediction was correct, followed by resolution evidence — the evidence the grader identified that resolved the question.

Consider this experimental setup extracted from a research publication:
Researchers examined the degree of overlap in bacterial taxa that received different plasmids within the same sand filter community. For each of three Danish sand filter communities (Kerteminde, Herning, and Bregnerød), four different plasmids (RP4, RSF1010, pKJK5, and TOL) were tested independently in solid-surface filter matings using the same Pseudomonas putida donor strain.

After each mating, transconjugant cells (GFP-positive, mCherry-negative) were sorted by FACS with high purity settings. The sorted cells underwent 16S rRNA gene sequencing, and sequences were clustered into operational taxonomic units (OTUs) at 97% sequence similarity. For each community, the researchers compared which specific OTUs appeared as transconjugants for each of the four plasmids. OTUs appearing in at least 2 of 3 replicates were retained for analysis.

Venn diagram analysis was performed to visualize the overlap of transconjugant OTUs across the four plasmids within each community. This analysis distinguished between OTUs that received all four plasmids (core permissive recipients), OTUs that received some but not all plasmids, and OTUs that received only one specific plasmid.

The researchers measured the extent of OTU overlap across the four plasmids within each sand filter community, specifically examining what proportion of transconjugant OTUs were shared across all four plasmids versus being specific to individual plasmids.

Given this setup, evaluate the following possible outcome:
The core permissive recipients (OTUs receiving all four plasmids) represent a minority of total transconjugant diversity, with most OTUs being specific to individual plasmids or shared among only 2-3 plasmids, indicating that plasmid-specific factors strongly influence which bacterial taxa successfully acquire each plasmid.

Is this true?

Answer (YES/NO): YES